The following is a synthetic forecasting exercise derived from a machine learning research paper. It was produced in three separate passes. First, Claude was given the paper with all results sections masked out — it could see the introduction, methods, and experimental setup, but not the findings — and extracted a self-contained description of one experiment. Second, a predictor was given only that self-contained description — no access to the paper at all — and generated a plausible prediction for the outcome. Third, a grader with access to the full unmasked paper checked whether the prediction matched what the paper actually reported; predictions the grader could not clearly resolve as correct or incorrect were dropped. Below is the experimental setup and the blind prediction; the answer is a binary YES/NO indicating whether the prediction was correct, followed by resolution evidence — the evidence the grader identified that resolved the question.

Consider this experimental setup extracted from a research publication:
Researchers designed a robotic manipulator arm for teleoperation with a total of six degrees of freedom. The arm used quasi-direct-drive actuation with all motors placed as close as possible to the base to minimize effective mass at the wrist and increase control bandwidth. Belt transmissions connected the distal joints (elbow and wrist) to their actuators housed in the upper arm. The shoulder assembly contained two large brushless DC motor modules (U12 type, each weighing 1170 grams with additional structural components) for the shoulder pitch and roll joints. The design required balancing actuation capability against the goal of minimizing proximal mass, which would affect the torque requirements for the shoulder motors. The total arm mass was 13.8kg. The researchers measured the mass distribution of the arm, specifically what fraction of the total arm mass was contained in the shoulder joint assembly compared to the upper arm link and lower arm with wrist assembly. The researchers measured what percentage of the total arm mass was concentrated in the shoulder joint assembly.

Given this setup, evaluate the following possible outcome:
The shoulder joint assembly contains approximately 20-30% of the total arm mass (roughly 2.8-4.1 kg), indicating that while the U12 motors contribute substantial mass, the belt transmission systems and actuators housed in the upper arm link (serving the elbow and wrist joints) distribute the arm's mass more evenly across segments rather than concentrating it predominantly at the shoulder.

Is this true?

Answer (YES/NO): NO